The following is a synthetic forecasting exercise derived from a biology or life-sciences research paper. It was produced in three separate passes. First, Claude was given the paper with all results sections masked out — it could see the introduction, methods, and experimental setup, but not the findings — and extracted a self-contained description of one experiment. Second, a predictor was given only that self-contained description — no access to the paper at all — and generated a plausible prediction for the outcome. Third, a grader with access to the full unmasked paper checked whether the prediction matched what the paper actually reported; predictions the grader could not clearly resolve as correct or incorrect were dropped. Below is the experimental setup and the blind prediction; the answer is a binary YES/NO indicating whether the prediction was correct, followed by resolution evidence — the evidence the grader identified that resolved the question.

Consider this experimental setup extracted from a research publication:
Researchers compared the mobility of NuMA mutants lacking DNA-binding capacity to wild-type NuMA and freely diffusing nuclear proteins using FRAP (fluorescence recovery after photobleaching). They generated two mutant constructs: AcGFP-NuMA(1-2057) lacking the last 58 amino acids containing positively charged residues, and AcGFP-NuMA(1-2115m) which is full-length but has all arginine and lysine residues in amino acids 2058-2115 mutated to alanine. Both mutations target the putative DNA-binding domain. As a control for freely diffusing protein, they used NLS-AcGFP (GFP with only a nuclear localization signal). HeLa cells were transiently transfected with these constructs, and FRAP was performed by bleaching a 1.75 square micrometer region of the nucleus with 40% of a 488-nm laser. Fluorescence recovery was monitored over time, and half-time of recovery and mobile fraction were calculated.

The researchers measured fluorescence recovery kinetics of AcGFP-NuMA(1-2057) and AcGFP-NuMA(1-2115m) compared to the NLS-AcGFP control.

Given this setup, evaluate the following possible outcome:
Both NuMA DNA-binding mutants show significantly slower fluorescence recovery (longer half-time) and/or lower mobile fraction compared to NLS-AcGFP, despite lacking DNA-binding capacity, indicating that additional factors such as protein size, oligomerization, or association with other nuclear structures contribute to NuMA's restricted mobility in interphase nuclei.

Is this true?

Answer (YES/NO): YES